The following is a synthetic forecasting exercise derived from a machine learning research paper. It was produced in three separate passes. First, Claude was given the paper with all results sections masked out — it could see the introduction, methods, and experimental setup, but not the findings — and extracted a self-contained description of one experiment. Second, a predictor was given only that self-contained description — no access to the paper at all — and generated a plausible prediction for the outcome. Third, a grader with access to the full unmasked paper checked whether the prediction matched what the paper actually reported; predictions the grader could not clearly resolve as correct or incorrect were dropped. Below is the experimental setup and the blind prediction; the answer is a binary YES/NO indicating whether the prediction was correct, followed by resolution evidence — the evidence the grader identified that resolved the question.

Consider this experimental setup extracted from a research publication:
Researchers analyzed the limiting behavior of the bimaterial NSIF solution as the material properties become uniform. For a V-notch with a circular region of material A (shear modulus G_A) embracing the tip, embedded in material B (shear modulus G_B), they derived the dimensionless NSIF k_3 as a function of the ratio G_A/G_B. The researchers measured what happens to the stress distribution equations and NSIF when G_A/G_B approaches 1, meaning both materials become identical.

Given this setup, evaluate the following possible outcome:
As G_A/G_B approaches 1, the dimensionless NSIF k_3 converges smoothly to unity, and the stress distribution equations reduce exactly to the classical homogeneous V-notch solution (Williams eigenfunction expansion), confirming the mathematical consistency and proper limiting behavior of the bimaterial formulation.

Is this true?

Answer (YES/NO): NO